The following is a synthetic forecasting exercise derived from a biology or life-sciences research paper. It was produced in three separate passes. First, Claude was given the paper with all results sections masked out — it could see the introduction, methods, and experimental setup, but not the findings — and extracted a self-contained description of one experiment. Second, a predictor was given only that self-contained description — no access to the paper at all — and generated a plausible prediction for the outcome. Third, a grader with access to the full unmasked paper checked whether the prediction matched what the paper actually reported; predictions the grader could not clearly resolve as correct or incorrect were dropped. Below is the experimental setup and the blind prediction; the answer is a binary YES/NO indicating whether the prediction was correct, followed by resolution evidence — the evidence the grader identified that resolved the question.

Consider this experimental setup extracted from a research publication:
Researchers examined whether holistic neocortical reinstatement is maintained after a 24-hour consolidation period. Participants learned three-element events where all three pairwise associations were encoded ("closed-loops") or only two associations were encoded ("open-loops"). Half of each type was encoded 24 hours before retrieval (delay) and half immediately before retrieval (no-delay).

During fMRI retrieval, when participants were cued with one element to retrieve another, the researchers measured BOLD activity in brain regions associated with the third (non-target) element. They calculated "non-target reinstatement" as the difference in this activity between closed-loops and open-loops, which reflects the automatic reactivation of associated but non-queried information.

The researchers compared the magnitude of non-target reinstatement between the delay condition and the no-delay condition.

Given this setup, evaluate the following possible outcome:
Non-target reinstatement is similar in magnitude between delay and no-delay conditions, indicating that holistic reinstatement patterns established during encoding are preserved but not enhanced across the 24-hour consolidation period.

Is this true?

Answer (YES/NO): NO